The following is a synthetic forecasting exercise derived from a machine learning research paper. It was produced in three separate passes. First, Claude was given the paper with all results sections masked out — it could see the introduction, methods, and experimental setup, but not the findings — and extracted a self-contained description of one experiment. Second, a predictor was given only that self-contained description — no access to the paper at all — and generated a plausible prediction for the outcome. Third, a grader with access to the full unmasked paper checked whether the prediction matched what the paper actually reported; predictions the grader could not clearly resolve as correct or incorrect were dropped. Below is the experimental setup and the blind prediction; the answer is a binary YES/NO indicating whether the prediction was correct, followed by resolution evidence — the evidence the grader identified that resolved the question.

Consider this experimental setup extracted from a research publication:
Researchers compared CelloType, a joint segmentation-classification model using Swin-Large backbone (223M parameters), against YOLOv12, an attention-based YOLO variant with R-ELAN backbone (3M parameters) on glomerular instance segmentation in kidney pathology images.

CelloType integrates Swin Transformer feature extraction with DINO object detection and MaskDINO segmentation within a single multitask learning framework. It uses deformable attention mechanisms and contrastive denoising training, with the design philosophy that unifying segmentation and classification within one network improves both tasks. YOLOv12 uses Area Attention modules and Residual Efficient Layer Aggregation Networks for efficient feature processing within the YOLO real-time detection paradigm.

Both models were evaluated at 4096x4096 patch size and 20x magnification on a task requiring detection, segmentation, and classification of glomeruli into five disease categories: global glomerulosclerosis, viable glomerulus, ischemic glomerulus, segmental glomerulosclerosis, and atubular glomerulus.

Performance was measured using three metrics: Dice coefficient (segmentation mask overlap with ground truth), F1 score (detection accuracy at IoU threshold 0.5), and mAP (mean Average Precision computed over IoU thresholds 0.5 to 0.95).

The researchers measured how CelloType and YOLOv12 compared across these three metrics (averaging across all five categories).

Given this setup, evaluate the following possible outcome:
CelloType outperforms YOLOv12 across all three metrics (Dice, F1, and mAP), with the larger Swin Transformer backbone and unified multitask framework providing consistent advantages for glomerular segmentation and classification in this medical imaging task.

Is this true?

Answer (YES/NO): NO